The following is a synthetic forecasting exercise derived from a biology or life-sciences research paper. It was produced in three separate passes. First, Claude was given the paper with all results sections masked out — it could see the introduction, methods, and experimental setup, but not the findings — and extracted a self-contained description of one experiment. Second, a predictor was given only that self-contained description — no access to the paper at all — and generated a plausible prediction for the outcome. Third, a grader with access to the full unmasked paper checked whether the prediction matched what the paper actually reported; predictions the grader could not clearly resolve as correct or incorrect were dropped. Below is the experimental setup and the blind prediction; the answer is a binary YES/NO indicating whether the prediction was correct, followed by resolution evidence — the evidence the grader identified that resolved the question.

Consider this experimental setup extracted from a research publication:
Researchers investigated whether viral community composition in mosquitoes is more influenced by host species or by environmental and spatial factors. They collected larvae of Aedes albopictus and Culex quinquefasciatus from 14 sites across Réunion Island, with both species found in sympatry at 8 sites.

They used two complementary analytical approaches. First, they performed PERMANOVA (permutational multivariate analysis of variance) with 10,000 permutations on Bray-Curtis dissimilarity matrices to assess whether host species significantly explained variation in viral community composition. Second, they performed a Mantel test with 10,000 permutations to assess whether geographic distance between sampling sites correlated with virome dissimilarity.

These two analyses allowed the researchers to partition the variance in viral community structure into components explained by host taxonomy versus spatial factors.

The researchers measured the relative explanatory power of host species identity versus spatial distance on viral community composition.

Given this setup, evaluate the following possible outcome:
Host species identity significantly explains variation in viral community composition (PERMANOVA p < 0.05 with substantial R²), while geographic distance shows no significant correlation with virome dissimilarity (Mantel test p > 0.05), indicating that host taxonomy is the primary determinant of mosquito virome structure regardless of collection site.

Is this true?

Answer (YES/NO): NO